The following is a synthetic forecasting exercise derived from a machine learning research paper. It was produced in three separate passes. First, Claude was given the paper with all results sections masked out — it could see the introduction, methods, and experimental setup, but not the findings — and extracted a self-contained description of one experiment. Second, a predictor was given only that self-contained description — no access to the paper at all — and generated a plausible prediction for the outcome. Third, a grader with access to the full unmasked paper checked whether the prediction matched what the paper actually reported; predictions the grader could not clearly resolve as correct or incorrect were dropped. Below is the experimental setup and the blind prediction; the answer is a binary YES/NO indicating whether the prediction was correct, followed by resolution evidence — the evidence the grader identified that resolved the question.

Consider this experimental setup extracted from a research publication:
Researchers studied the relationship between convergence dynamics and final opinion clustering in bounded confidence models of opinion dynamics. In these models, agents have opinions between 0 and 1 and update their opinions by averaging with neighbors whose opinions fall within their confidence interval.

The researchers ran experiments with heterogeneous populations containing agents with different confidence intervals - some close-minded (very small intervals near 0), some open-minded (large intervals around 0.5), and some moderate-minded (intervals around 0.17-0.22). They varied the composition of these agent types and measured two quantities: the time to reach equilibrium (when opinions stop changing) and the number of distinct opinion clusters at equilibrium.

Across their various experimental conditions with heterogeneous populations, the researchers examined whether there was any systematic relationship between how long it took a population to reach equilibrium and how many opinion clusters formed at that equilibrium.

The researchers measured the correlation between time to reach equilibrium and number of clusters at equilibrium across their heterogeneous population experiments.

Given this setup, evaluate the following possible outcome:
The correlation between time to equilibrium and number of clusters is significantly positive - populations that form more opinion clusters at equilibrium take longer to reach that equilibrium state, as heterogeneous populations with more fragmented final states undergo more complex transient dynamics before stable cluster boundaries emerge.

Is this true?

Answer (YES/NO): NO